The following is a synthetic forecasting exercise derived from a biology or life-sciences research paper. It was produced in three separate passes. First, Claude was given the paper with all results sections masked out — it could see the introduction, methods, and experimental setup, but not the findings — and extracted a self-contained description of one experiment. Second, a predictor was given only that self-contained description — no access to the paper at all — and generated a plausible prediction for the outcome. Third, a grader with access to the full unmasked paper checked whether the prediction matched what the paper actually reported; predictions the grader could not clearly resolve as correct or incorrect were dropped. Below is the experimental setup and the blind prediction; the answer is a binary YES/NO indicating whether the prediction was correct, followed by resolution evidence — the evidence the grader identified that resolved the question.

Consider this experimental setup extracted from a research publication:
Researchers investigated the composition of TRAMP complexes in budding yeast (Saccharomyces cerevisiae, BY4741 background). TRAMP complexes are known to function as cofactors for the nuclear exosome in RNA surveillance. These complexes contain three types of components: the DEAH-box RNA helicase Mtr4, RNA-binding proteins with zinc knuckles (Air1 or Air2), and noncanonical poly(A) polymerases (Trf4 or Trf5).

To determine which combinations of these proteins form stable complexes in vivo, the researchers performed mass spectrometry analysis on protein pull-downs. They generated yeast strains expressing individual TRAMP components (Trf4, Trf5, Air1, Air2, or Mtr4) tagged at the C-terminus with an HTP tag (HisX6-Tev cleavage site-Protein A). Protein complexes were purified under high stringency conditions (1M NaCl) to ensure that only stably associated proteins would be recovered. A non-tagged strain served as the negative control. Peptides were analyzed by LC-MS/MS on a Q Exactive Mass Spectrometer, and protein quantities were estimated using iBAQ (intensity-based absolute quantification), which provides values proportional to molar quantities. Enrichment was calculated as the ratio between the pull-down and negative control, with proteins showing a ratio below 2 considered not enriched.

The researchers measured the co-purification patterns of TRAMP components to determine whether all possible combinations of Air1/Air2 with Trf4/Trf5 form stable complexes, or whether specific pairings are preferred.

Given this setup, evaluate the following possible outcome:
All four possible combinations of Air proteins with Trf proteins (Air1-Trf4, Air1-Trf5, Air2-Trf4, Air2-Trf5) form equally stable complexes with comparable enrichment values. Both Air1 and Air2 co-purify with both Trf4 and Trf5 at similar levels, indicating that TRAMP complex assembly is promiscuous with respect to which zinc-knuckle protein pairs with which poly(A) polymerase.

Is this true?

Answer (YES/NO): NO